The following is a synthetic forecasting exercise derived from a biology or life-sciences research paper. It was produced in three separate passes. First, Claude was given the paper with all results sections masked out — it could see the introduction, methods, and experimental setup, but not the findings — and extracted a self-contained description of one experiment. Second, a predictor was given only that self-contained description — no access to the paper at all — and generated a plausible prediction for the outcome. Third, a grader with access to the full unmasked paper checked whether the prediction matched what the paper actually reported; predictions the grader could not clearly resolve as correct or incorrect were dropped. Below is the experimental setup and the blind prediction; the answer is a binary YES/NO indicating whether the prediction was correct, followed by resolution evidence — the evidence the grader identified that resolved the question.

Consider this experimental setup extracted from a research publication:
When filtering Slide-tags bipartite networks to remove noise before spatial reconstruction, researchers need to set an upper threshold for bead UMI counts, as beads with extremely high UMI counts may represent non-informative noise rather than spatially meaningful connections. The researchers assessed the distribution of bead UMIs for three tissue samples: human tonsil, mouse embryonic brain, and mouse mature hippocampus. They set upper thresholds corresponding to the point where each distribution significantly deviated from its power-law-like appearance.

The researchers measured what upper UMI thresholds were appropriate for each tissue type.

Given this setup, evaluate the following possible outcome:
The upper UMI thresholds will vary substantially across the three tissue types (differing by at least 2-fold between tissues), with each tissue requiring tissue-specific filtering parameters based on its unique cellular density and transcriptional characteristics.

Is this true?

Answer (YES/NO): YES